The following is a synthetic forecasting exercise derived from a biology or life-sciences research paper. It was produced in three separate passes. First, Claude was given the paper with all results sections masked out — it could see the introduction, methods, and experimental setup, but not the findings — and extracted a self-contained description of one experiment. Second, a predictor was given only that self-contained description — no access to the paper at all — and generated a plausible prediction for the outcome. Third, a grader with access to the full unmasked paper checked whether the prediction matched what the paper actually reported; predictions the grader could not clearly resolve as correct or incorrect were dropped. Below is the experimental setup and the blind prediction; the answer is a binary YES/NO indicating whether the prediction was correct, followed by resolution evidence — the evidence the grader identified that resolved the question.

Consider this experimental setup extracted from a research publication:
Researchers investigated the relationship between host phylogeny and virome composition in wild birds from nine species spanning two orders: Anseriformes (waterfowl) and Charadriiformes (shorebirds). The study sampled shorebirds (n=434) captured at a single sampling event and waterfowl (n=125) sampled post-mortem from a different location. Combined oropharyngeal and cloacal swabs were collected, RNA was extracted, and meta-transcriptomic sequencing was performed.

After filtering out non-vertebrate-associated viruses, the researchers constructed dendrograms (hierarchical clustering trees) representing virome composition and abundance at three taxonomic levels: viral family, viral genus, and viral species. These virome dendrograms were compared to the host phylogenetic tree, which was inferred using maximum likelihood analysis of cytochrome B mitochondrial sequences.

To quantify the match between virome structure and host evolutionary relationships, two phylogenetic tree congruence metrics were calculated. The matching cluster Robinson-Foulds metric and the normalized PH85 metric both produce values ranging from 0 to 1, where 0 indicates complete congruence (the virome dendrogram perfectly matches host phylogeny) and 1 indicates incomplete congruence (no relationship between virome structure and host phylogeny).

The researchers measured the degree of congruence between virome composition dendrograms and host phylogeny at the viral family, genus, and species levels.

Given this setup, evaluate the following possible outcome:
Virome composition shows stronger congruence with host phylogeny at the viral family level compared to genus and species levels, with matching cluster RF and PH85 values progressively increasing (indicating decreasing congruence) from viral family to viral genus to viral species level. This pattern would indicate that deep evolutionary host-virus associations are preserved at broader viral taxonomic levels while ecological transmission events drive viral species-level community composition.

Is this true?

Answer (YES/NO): NO